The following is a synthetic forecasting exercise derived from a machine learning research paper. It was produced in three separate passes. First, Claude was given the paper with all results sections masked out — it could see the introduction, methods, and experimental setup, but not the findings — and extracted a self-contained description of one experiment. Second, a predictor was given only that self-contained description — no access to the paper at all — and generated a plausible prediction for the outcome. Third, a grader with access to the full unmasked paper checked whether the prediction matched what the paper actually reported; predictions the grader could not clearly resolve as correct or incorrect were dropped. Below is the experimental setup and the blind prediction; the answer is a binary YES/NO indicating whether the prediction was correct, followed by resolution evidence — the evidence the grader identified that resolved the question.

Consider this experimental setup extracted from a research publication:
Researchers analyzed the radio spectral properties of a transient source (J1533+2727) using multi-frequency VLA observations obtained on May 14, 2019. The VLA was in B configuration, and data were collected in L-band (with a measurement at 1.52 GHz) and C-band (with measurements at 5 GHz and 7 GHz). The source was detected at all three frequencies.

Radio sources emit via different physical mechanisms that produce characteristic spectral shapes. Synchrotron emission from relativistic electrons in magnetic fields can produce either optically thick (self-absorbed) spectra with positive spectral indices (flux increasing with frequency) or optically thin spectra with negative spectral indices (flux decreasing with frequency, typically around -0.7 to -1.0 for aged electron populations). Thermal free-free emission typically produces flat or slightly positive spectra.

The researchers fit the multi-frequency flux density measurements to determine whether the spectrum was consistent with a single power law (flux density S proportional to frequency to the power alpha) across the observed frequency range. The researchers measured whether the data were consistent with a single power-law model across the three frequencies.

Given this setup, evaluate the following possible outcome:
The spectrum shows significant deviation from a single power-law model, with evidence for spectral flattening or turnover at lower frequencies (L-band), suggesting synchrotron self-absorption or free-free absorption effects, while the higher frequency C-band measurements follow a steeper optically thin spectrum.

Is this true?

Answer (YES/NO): NO